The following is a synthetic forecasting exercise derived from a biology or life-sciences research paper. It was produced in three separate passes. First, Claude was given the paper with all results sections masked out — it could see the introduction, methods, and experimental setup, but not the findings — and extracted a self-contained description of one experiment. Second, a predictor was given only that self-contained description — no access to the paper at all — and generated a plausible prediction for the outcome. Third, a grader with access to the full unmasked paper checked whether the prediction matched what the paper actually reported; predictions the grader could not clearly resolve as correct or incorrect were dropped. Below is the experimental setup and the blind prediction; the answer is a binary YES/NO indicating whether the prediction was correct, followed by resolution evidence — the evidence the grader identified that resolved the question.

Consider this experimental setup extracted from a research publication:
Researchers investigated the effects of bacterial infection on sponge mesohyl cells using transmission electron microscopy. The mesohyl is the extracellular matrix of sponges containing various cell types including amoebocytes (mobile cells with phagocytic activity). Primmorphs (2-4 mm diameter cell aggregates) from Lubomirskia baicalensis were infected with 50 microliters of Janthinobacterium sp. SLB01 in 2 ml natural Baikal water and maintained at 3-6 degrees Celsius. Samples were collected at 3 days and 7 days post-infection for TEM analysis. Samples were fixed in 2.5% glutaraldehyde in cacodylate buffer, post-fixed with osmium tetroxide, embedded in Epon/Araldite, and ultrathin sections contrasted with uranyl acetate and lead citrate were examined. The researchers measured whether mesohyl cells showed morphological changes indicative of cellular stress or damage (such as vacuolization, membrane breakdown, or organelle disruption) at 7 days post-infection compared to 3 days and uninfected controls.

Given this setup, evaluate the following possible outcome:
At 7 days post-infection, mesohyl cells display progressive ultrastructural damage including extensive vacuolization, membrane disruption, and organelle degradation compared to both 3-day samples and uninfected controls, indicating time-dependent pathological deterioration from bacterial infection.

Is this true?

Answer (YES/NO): YES